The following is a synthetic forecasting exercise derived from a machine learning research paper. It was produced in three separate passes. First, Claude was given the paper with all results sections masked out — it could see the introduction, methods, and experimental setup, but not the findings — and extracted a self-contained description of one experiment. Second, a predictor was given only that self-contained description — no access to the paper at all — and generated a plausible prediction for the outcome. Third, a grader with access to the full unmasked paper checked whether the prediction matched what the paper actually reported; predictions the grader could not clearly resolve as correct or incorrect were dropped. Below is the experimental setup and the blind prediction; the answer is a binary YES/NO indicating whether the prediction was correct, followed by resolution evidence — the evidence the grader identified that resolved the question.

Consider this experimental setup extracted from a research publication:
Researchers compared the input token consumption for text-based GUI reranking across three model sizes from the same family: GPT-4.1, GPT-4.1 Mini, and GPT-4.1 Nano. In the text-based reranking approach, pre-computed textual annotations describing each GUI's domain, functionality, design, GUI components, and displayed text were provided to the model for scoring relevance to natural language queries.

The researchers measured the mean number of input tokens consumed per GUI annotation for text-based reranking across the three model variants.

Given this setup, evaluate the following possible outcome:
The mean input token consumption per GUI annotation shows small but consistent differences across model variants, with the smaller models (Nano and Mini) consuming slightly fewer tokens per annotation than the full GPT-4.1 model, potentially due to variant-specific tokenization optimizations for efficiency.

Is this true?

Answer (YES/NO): NO